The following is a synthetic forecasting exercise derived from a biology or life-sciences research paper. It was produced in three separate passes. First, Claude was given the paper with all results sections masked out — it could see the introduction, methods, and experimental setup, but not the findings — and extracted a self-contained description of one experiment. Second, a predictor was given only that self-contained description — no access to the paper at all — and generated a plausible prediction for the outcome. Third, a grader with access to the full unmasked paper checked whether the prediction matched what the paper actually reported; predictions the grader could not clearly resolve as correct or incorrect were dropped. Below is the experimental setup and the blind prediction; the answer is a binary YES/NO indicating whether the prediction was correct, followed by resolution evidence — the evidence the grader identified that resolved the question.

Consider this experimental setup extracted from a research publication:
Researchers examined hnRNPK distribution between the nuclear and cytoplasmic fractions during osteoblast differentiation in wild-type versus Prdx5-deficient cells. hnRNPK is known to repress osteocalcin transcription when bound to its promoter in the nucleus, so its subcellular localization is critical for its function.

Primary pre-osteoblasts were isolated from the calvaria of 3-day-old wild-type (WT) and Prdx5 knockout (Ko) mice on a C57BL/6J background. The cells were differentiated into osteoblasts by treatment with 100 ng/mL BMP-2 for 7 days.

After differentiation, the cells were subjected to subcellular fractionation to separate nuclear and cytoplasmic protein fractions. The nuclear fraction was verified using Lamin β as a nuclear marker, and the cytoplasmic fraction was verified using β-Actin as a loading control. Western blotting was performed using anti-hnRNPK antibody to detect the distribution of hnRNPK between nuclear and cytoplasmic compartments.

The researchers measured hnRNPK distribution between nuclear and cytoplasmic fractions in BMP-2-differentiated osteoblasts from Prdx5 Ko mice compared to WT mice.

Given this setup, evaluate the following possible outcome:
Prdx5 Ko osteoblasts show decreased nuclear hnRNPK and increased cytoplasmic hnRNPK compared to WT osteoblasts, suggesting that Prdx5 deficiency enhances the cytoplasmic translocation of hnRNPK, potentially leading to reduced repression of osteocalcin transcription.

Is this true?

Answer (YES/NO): NO